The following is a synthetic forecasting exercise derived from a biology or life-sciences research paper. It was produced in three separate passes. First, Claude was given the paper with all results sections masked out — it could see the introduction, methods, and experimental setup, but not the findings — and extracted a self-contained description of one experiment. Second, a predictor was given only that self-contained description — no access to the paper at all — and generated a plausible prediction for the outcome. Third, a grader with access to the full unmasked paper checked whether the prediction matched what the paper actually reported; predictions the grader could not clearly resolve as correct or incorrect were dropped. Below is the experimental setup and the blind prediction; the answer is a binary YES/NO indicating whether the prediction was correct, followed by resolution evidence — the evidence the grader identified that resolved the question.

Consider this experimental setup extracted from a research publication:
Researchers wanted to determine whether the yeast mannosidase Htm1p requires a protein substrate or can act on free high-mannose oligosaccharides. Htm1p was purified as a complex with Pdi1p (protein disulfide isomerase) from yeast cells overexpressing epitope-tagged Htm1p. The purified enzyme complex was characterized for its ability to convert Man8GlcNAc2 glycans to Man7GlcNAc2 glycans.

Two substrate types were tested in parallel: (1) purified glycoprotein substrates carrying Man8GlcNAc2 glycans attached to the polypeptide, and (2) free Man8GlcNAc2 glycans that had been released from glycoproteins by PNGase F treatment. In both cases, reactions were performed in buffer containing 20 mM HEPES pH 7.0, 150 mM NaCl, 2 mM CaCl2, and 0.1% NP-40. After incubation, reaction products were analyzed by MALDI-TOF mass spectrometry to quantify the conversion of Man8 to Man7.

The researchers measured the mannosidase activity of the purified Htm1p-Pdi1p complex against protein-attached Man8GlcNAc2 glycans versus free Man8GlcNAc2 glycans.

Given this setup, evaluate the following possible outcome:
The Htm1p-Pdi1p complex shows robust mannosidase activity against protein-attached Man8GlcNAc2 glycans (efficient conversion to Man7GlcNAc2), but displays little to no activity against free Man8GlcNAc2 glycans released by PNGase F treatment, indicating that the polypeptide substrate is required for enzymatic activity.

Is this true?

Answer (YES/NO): YES